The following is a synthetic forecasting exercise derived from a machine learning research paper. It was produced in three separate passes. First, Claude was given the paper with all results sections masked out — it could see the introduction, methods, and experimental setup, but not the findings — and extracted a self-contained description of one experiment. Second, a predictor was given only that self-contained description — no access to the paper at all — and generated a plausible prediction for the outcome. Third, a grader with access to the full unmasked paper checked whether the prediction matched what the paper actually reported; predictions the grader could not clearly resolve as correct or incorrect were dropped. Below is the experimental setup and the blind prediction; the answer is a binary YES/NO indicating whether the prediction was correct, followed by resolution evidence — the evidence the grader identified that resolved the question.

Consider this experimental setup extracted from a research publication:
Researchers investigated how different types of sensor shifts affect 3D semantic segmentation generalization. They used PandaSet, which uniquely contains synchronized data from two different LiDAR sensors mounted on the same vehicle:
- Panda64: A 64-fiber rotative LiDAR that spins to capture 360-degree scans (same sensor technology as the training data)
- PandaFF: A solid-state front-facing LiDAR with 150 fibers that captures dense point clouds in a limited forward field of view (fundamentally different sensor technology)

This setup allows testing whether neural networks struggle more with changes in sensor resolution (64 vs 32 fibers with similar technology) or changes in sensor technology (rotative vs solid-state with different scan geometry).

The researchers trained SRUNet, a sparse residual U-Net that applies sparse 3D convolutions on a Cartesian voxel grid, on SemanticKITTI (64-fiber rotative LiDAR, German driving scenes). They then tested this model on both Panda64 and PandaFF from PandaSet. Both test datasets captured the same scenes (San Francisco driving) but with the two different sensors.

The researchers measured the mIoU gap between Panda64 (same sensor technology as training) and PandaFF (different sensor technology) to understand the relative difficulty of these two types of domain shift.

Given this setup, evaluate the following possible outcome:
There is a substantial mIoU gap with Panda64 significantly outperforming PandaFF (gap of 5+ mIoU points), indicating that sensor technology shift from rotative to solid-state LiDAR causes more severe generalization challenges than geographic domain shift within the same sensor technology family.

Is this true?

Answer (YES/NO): YES